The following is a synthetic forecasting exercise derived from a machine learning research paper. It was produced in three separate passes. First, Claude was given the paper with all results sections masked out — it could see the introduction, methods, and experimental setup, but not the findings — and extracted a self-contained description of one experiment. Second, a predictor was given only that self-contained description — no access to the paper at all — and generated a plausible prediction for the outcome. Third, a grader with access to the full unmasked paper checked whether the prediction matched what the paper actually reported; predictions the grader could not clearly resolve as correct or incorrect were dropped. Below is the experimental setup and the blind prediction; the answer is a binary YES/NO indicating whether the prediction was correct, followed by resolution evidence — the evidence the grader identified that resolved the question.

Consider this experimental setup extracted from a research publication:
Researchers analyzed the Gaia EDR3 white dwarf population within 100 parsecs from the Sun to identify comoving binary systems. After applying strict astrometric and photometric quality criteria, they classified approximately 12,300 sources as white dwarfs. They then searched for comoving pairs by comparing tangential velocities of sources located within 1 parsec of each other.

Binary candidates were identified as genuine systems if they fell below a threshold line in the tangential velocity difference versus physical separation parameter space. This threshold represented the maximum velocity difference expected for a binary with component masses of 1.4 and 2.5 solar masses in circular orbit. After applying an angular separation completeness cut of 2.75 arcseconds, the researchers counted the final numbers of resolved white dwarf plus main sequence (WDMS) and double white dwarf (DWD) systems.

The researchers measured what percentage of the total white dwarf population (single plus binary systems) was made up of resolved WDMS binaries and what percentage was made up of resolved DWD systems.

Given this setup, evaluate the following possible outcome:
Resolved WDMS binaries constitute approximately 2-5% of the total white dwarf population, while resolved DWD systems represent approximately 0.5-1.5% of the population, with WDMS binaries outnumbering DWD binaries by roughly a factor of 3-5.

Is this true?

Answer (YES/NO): NO